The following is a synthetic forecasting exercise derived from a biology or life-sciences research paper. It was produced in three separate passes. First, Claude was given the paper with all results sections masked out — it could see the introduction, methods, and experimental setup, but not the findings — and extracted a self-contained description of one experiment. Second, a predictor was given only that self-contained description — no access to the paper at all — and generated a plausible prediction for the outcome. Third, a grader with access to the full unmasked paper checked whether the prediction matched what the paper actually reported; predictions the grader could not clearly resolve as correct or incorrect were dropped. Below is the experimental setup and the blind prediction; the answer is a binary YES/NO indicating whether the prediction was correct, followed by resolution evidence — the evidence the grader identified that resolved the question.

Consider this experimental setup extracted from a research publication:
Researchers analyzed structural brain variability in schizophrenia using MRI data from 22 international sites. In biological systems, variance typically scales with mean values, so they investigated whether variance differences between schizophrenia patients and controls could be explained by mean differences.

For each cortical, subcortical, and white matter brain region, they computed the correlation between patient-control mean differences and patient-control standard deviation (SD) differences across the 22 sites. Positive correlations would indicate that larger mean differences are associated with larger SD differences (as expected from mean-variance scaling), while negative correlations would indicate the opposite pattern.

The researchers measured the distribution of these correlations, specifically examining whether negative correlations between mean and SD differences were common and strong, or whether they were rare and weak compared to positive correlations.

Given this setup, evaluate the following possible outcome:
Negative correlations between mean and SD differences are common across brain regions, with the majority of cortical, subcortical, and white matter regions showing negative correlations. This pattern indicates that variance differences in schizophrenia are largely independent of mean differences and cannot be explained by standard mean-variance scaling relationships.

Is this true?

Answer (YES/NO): NO